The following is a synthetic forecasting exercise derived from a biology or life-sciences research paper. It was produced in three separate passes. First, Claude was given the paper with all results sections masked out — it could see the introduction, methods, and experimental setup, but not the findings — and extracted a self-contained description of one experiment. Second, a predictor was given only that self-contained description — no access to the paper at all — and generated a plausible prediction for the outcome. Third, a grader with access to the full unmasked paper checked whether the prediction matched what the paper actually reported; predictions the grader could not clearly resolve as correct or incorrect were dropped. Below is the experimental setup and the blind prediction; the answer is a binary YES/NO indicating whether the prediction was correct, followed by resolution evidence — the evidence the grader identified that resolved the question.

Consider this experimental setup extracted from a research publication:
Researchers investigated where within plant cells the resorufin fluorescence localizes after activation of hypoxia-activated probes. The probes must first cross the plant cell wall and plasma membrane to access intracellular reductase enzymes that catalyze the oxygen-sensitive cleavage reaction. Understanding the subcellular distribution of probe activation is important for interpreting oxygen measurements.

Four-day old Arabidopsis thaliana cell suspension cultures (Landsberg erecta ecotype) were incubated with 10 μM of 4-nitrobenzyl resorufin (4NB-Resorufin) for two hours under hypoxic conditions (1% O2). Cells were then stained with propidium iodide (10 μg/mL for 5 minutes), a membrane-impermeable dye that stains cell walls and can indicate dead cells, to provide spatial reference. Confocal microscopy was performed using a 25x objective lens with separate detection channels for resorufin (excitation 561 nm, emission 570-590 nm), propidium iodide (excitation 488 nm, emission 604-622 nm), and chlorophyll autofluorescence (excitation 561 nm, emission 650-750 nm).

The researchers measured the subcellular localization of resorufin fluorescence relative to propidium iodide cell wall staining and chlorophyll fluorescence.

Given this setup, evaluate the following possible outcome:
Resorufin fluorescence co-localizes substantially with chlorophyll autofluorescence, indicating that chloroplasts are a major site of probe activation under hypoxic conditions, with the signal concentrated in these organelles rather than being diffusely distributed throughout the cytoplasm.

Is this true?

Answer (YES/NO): NO